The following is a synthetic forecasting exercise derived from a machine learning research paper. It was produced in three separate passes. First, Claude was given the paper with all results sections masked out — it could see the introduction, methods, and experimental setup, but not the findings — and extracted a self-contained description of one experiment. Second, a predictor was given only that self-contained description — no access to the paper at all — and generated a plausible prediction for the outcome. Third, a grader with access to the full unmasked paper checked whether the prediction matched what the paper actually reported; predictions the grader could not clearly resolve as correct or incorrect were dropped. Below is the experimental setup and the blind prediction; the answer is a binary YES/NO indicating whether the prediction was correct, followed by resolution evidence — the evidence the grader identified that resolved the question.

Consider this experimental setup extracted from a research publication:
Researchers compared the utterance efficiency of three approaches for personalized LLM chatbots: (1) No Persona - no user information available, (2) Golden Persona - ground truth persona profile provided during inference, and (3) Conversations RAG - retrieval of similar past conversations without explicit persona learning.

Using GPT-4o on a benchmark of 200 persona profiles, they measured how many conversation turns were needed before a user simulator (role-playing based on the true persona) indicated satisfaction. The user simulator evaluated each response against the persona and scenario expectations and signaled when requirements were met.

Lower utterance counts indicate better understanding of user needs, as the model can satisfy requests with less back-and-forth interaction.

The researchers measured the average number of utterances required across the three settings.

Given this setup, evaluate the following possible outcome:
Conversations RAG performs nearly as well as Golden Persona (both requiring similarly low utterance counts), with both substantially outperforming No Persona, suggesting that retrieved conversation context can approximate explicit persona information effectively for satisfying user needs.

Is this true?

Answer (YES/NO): NO